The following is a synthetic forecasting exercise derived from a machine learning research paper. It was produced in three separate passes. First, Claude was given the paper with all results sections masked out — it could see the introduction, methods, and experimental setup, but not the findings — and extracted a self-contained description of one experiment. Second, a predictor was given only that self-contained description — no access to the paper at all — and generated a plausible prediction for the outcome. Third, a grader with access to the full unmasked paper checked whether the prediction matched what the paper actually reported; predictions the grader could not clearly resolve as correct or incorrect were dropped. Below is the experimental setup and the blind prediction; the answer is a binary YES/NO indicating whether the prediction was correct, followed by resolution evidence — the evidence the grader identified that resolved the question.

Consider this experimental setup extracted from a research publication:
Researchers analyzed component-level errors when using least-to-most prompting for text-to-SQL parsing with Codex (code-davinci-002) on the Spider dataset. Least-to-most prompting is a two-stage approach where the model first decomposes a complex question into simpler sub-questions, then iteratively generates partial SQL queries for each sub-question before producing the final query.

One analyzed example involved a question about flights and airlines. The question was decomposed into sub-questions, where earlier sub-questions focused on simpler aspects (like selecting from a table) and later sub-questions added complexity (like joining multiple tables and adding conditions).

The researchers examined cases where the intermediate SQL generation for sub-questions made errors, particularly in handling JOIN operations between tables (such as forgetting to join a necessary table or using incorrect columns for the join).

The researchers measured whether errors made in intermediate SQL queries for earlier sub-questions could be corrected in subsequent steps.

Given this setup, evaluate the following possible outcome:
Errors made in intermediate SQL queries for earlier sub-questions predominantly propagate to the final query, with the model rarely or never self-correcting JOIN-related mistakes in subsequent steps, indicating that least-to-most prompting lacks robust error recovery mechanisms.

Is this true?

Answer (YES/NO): YES